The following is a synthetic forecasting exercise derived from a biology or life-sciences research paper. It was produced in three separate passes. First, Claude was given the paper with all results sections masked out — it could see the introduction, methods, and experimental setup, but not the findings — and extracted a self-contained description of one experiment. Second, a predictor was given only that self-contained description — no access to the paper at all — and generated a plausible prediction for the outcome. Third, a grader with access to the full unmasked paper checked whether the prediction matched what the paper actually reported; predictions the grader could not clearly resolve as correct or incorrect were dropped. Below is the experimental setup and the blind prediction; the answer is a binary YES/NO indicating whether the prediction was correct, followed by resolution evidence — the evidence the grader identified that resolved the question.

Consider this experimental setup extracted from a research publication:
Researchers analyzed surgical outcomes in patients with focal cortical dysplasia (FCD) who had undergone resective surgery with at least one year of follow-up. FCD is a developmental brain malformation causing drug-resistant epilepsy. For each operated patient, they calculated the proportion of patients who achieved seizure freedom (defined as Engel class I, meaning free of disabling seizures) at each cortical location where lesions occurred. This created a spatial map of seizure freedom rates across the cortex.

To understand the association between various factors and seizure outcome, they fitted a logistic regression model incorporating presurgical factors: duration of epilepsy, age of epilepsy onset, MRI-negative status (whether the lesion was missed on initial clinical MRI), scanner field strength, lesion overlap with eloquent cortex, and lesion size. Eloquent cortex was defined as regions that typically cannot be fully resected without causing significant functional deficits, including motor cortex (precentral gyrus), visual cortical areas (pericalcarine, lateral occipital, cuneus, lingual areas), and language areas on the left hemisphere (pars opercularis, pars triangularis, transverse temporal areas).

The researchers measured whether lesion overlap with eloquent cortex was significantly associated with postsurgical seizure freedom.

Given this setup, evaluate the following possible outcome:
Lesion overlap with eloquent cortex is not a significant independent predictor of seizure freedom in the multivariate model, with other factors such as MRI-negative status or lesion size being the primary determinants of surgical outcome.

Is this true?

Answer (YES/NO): NO